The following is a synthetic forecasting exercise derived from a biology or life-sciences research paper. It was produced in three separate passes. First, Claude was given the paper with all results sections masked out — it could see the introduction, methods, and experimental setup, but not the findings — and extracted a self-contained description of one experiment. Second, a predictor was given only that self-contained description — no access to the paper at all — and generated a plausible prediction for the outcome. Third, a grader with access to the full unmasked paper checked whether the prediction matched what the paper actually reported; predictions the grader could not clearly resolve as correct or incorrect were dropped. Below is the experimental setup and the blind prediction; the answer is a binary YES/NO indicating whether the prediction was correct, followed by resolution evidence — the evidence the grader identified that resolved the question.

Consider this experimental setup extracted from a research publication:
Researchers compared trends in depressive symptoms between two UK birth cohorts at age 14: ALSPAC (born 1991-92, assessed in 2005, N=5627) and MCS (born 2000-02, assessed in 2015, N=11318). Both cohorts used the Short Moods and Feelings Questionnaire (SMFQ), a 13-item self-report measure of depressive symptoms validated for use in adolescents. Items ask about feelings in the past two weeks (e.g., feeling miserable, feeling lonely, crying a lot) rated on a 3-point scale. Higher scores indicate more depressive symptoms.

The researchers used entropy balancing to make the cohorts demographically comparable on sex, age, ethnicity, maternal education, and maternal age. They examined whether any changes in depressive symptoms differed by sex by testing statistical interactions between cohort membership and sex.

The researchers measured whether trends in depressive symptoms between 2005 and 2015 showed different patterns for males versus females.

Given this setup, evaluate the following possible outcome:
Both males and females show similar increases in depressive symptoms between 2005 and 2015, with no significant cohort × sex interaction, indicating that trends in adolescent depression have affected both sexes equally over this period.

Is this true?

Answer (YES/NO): YES